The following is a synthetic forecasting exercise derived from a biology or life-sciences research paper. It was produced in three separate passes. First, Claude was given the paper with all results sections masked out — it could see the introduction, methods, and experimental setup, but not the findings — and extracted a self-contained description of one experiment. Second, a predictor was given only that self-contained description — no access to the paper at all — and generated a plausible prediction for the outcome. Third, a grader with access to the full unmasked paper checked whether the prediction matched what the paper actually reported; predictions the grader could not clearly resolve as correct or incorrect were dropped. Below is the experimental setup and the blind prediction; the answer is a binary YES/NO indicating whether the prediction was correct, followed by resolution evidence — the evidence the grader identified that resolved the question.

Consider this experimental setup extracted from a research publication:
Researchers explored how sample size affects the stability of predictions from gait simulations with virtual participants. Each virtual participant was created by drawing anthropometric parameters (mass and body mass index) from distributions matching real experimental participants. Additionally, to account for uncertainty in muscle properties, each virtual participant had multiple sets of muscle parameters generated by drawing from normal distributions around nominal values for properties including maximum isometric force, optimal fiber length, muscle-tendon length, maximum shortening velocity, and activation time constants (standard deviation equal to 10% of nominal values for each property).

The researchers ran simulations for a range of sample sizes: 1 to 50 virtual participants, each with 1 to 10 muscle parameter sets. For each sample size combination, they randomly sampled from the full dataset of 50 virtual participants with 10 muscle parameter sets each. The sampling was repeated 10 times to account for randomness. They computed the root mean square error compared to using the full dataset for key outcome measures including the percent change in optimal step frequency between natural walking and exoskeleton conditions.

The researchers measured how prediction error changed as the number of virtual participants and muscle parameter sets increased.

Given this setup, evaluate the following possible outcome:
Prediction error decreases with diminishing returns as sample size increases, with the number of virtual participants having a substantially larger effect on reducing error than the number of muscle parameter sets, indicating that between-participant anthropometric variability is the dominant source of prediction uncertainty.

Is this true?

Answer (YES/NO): YES